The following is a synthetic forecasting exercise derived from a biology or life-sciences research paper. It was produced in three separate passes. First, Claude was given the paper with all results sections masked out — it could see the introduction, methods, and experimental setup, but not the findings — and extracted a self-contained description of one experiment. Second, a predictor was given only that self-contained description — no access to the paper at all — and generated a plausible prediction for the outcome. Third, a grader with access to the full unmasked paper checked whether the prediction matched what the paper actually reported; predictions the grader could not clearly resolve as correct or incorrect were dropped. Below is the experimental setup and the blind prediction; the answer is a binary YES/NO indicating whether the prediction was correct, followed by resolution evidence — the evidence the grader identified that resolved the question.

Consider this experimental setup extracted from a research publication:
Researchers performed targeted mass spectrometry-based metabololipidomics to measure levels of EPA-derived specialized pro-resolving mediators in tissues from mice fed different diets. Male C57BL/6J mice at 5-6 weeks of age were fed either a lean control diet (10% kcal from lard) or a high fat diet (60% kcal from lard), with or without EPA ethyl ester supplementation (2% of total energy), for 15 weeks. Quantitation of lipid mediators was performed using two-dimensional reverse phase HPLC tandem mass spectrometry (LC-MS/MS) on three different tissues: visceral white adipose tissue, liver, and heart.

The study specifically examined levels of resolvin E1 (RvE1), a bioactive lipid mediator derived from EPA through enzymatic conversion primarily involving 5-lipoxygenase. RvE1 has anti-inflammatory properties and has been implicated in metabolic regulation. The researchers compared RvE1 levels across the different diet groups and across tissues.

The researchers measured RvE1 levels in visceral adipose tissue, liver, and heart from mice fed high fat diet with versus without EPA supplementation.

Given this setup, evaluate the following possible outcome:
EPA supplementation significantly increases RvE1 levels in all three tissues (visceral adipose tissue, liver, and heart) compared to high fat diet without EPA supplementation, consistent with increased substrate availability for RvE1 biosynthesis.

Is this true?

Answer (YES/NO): NO